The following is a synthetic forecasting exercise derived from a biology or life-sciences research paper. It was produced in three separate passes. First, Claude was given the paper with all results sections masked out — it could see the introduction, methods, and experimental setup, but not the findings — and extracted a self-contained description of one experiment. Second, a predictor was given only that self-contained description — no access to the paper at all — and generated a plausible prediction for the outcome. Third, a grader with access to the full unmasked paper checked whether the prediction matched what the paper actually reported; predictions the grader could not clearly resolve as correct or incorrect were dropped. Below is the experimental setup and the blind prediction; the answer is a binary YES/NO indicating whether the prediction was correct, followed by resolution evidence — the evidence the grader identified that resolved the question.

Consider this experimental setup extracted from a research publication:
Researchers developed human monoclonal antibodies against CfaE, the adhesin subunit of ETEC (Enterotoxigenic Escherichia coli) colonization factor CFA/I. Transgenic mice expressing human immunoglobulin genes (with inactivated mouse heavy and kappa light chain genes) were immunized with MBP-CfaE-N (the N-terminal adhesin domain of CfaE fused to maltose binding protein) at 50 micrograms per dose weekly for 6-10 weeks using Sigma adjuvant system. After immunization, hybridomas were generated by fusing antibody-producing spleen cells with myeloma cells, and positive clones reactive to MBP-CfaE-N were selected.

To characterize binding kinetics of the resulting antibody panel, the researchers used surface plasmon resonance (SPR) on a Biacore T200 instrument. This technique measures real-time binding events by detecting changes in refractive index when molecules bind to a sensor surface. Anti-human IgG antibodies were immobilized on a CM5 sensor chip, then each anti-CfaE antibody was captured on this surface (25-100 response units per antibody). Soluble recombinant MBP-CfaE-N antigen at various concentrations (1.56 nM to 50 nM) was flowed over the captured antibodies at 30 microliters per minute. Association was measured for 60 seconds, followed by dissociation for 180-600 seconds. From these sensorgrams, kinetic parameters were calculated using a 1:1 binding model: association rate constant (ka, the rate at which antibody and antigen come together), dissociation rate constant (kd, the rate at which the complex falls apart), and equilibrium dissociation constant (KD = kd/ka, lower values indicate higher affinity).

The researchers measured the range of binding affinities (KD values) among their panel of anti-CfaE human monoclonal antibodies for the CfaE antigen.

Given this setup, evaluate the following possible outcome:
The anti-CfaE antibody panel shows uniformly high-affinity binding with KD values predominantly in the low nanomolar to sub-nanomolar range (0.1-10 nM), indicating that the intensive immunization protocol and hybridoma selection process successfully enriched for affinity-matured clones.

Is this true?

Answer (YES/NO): YES